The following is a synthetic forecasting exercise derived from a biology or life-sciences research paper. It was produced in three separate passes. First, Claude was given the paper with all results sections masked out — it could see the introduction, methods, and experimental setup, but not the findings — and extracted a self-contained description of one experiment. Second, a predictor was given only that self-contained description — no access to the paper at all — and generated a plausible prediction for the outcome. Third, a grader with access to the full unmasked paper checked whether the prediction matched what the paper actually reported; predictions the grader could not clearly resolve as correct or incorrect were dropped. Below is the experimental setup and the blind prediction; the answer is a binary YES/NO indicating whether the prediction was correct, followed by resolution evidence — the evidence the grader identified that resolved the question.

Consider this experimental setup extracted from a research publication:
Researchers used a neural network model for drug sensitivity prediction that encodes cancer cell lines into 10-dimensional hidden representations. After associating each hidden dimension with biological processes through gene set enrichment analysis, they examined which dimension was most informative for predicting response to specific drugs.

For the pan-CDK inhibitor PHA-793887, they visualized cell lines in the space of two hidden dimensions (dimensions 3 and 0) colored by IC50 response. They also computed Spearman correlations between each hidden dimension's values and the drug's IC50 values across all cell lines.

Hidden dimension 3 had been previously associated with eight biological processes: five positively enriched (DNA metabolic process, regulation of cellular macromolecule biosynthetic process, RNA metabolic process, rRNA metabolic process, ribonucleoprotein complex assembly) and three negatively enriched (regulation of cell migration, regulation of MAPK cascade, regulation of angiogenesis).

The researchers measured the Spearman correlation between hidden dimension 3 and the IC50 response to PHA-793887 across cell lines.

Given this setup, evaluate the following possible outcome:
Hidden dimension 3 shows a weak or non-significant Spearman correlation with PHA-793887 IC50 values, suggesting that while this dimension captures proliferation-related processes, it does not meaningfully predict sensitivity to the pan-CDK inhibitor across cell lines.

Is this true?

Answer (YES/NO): NO